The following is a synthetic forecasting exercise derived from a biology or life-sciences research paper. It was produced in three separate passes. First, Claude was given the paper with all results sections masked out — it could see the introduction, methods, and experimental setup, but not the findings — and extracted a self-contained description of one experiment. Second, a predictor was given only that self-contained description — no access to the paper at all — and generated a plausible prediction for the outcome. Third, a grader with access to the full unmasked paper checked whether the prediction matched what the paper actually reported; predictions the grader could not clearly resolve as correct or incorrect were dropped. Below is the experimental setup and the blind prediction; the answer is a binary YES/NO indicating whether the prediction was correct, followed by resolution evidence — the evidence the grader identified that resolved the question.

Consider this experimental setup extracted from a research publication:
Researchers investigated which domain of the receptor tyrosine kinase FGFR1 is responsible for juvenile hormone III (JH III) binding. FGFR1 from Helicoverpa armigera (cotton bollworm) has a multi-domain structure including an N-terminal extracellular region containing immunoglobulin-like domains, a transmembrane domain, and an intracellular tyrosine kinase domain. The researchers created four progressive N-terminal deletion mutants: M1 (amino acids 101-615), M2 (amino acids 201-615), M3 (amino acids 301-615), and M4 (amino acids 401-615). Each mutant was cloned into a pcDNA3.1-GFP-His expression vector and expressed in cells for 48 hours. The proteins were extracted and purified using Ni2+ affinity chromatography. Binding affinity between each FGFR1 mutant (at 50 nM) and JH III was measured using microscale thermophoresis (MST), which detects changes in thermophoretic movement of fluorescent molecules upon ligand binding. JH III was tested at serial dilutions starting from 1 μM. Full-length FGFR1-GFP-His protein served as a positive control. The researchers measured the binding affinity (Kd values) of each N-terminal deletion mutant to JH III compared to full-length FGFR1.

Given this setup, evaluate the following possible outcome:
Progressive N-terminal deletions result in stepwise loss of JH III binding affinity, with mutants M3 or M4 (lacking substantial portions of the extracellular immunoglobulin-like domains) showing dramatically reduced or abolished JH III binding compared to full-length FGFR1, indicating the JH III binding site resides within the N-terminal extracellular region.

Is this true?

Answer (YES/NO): YES